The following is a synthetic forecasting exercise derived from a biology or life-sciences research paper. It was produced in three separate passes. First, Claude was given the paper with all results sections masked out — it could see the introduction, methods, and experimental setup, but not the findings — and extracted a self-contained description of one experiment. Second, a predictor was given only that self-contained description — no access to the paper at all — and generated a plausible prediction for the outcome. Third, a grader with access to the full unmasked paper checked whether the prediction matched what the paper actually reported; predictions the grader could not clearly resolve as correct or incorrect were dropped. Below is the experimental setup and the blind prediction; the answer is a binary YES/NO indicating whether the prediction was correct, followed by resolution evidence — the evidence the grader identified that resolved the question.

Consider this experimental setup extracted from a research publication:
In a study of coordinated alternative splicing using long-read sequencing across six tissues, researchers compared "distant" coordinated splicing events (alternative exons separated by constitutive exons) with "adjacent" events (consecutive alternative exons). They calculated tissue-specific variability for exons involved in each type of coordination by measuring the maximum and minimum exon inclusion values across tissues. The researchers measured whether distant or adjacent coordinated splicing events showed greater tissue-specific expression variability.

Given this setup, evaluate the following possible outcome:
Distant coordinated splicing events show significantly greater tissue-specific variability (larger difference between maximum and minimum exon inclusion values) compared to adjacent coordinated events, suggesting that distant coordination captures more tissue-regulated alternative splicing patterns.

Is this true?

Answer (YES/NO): YES